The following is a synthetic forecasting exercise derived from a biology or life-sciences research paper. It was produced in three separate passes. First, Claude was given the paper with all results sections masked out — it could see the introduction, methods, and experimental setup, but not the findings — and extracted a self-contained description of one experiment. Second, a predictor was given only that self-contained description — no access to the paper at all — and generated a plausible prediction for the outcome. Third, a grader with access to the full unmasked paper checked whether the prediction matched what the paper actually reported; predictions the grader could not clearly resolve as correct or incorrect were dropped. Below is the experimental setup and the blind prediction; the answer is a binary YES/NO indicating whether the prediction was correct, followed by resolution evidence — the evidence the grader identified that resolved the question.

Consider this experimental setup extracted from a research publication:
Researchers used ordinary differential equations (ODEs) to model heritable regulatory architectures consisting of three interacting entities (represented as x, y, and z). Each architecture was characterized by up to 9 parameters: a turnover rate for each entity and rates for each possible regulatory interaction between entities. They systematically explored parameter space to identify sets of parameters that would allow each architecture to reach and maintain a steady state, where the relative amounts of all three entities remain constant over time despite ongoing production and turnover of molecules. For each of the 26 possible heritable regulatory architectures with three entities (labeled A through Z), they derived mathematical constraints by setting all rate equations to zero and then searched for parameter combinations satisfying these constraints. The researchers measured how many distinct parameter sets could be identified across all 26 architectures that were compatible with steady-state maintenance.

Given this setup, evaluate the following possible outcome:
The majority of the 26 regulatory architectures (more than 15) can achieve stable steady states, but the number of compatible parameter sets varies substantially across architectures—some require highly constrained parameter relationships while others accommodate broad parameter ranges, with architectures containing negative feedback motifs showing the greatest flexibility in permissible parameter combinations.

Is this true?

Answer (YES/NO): NO